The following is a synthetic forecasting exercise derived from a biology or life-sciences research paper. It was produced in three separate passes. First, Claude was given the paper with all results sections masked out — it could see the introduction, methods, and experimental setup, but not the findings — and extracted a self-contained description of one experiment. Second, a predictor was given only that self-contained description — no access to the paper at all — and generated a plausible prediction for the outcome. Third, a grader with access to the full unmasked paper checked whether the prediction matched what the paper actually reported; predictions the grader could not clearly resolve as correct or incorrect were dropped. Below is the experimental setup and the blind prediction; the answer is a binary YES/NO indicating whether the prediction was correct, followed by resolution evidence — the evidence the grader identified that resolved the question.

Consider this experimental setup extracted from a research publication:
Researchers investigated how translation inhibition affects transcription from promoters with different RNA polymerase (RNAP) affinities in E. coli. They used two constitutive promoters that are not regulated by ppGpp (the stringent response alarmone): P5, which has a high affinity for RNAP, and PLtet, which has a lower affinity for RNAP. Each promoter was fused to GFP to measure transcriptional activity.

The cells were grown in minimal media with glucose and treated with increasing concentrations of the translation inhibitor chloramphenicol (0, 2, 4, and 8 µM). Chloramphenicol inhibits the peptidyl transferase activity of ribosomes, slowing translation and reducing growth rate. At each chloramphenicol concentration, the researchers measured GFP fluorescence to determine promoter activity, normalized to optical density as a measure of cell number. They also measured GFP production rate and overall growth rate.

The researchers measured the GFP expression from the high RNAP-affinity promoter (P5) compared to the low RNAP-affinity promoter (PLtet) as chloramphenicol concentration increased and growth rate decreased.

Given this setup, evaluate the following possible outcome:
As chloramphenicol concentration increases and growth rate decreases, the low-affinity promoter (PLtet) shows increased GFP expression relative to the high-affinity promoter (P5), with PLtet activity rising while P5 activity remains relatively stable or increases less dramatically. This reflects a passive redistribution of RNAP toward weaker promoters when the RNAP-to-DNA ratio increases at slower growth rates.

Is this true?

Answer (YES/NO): NO